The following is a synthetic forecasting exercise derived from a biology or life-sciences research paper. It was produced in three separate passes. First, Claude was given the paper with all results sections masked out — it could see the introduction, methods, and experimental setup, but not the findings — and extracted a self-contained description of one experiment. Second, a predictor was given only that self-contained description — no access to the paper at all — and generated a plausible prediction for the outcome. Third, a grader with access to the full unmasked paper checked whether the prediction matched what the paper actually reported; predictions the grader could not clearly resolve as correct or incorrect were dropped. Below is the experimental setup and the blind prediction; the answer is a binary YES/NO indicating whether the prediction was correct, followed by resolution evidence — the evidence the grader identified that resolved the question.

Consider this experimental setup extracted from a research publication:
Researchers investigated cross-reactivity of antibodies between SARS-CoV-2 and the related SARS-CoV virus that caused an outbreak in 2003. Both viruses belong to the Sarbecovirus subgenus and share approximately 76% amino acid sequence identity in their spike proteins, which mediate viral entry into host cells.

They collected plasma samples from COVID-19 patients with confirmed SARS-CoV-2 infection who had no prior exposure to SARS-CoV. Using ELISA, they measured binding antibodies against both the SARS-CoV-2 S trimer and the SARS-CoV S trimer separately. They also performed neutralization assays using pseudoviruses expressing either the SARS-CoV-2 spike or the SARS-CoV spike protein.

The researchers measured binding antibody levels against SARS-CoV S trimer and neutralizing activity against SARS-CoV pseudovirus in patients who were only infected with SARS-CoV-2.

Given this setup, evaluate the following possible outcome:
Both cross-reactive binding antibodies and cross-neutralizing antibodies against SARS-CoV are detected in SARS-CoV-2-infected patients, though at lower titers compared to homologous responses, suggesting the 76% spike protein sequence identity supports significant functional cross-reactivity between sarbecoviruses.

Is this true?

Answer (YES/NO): NO